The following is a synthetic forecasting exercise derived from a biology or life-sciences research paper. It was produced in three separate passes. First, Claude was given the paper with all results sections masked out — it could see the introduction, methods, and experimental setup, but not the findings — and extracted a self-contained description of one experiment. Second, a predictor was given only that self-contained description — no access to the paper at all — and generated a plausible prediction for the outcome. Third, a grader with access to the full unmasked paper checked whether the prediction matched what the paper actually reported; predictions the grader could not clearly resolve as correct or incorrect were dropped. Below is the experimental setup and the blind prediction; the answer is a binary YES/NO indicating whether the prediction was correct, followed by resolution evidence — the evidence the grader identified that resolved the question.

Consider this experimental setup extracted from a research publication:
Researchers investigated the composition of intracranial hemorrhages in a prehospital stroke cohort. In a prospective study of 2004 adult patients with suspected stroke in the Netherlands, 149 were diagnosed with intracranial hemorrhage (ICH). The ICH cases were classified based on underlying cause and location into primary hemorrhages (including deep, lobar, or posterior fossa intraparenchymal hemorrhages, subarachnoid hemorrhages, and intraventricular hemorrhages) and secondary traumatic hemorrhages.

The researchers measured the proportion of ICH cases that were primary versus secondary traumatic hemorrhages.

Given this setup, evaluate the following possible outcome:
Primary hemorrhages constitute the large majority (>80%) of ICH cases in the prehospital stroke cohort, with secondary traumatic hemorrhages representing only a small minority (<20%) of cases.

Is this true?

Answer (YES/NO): YES